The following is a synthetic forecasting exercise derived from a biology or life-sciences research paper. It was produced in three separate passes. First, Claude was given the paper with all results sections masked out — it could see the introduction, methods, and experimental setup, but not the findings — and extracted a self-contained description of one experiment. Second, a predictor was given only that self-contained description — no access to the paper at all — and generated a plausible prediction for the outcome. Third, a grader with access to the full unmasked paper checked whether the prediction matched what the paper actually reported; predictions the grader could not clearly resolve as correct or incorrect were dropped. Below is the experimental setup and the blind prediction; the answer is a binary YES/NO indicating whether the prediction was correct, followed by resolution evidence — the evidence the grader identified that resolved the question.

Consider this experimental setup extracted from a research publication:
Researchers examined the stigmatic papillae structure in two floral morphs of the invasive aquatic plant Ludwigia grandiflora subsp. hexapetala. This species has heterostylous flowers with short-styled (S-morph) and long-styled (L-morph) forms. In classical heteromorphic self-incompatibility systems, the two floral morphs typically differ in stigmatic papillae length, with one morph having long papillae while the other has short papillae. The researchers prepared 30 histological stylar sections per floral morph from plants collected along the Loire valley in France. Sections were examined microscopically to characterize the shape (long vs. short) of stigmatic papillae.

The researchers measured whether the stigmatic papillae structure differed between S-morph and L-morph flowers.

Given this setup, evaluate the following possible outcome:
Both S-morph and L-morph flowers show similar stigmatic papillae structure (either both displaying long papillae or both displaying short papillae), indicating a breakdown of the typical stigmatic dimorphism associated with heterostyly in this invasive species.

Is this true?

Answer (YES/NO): YES